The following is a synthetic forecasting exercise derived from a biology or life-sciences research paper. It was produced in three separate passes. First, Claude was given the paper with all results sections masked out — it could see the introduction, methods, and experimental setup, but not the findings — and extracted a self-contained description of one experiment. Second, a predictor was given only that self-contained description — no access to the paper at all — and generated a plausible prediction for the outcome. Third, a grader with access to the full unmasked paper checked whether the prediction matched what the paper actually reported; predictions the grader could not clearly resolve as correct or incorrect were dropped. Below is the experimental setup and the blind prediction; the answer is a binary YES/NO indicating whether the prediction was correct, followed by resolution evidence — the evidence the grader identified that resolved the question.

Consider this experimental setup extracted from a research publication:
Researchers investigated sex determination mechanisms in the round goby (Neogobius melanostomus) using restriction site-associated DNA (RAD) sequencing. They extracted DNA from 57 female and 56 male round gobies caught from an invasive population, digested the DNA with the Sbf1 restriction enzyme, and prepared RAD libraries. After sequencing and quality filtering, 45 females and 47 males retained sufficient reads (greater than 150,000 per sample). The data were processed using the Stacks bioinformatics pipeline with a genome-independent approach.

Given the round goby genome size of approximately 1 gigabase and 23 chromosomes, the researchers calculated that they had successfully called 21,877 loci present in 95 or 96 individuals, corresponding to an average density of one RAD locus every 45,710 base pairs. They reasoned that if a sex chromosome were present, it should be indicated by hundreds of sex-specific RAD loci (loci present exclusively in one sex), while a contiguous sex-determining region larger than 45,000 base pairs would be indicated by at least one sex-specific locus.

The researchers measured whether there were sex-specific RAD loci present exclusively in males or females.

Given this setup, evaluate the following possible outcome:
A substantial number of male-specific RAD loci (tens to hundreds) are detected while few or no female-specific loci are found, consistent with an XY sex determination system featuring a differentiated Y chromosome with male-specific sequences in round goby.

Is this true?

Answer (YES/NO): NO